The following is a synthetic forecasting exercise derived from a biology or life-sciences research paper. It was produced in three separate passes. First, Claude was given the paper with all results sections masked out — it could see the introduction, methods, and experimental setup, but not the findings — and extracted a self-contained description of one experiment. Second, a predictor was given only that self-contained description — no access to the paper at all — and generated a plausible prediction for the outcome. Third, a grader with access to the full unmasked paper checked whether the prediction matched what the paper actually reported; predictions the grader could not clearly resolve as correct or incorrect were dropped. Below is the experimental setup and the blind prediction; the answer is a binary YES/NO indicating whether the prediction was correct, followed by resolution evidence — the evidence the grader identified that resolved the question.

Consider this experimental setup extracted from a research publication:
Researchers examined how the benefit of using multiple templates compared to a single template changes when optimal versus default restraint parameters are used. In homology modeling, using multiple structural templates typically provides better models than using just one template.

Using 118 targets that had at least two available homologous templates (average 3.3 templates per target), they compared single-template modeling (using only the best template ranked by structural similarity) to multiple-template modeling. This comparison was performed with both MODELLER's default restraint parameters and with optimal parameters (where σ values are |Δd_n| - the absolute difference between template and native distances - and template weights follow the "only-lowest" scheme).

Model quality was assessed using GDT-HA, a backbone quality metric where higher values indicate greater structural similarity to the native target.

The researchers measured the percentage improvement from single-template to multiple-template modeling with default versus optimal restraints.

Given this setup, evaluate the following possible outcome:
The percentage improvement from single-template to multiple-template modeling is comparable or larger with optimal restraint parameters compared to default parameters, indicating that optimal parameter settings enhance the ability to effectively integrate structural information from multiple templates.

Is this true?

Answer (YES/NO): YES